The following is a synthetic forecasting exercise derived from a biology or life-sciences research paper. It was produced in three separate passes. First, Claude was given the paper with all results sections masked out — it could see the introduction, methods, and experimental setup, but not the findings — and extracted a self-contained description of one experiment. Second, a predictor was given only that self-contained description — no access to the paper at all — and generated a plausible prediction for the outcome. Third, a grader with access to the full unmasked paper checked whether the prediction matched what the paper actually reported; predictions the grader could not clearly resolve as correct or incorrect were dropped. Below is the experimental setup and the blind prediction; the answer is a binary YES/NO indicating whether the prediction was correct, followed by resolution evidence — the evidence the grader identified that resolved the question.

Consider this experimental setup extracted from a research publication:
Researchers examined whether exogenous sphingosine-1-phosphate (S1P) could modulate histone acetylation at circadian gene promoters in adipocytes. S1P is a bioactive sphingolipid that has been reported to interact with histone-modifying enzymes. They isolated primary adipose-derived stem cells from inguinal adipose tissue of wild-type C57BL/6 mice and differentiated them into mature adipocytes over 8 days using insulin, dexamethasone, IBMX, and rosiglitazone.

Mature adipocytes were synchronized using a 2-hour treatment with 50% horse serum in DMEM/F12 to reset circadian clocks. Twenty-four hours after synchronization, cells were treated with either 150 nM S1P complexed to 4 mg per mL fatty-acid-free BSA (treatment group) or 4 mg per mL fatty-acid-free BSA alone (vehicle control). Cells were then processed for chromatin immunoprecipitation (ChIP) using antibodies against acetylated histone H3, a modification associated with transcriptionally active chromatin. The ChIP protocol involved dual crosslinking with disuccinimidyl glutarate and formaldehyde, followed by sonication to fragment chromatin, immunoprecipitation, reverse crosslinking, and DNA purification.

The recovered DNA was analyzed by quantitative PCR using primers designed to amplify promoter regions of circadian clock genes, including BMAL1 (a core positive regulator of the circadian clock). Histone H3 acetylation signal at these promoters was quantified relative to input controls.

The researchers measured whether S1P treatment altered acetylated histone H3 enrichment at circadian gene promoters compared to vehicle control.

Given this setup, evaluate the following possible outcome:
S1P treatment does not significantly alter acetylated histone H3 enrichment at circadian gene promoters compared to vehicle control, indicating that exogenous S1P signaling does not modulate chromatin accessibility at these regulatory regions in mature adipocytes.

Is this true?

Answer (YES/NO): NO